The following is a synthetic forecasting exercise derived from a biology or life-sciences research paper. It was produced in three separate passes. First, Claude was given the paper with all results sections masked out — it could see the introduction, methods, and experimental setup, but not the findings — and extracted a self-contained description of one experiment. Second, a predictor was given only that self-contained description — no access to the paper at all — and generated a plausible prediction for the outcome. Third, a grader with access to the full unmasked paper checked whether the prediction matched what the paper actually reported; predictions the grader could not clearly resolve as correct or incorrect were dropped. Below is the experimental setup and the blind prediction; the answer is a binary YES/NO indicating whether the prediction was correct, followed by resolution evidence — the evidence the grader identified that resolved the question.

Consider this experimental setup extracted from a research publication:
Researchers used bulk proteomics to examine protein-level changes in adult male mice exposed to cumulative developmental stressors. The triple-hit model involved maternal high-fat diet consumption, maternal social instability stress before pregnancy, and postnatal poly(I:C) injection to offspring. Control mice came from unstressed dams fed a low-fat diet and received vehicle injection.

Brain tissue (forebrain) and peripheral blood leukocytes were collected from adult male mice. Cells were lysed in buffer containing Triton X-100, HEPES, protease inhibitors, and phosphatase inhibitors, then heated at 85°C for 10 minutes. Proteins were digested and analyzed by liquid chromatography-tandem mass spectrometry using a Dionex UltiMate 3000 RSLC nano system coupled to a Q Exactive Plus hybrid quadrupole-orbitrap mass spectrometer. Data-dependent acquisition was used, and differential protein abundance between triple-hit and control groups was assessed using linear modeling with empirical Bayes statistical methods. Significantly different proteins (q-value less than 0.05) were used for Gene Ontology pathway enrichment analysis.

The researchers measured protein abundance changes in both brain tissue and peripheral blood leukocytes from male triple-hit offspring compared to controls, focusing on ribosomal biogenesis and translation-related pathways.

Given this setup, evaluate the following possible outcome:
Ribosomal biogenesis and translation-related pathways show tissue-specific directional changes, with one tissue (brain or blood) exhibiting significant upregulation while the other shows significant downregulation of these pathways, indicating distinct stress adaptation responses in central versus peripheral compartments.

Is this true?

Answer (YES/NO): NO